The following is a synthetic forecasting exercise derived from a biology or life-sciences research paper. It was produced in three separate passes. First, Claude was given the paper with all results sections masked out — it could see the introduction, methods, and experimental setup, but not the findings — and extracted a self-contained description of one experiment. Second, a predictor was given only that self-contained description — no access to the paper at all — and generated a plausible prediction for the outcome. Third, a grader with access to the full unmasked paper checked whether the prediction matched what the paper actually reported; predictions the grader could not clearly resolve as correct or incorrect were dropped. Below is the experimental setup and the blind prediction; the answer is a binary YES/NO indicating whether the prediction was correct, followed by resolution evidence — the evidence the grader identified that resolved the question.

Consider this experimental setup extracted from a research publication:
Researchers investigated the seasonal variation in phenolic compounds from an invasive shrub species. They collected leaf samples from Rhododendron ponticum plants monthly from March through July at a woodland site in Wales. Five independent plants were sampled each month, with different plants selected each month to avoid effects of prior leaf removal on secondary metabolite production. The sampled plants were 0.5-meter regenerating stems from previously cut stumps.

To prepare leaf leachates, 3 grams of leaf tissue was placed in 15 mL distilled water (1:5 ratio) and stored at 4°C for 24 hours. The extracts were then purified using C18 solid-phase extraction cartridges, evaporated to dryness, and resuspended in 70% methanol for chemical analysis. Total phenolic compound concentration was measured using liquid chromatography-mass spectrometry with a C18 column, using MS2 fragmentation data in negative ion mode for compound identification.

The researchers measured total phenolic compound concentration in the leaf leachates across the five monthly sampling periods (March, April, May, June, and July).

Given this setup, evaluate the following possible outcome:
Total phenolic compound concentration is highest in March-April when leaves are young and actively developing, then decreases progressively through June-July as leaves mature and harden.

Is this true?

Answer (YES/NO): NO